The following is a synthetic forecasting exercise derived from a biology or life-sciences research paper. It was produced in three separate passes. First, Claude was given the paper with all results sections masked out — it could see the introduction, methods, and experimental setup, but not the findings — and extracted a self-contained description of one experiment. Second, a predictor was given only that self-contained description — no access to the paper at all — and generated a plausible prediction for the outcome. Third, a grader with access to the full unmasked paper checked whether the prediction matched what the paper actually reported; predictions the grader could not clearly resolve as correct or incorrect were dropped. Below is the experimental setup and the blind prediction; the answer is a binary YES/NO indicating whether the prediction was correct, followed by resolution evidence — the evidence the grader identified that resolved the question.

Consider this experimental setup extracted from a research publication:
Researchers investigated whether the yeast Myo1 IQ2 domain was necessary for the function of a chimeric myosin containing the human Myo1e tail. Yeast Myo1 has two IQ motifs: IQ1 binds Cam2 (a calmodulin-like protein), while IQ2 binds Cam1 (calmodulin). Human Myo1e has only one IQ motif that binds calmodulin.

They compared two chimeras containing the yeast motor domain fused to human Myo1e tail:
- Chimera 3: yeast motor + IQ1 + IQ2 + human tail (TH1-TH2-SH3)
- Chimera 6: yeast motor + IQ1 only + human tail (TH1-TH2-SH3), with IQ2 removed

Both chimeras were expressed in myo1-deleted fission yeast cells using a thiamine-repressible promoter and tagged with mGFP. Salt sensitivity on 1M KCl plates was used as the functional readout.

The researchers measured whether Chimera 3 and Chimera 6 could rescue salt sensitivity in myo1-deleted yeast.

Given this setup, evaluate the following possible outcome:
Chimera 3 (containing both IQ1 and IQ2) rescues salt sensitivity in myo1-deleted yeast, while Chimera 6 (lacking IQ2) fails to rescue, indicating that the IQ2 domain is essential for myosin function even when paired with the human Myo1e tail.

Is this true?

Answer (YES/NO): NO